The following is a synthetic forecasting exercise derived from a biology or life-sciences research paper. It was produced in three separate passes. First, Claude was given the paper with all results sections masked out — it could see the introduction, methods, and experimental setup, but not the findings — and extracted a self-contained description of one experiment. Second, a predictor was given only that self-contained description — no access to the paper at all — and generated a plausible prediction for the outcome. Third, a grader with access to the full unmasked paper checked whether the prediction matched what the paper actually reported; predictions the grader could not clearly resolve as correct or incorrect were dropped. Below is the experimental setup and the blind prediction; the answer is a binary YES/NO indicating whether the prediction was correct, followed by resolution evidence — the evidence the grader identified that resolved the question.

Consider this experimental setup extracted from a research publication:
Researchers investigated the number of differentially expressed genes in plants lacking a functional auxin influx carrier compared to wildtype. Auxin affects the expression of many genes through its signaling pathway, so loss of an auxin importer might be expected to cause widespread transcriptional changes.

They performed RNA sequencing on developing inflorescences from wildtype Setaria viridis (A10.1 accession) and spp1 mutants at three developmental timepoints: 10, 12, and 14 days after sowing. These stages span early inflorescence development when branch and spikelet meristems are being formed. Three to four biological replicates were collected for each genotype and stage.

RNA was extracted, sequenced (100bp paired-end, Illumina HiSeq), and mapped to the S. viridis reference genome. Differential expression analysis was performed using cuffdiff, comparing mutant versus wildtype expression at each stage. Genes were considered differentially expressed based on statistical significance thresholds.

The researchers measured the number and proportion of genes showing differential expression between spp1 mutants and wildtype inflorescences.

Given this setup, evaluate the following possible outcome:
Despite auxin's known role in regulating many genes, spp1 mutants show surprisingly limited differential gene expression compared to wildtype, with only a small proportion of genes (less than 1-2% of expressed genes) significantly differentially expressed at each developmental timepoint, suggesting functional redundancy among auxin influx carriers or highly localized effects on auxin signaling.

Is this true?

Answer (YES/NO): YES